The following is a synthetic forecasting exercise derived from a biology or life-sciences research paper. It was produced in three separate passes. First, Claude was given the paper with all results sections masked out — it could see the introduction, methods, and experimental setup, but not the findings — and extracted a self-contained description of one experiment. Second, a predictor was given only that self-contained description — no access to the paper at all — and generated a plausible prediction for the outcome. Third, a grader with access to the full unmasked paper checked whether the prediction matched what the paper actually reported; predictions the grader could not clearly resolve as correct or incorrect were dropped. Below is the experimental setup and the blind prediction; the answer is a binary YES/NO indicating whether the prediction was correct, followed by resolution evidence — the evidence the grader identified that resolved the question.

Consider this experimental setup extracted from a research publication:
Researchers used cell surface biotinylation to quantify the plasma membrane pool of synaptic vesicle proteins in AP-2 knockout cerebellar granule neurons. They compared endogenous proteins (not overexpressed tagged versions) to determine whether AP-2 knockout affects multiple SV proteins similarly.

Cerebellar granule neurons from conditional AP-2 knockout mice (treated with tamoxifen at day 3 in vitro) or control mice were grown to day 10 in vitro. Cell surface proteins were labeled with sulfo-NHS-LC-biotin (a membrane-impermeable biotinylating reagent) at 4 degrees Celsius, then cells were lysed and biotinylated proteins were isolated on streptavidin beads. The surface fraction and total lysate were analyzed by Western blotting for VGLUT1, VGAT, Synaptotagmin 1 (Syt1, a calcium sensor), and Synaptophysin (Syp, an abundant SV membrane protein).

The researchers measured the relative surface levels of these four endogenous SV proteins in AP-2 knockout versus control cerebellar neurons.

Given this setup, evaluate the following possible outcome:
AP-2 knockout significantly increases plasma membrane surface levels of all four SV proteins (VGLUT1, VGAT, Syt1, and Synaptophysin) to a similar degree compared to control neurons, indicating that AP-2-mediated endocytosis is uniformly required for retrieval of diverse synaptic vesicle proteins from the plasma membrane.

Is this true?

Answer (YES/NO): NO